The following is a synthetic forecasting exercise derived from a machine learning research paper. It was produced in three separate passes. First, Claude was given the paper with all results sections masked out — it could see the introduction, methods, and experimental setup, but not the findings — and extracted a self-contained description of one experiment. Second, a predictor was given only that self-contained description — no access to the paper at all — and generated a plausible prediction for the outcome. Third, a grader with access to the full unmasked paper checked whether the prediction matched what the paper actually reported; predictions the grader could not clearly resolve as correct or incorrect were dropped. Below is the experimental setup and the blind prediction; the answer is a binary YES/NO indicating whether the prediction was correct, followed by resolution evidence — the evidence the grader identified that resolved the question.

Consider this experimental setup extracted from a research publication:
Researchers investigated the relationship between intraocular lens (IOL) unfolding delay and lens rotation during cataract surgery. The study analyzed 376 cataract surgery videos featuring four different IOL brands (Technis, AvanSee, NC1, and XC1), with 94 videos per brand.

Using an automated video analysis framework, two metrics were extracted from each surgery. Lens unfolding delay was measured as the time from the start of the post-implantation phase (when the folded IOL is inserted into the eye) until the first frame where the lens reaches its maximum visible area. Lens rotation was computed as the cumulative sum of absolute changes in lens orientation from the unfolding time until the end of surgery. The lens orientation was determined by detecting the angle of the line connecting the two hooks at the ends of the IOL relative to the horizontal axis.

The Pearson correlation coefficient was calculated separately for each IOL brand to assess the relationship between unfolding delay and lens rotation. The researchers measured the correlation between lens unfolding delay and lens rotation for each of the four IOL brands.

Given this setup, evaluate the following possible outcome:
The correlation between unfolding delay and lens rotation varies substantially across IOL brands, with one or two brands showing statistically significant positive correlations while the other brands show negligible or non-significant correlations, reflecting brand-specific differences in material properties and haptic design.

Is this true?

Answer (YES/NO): NO